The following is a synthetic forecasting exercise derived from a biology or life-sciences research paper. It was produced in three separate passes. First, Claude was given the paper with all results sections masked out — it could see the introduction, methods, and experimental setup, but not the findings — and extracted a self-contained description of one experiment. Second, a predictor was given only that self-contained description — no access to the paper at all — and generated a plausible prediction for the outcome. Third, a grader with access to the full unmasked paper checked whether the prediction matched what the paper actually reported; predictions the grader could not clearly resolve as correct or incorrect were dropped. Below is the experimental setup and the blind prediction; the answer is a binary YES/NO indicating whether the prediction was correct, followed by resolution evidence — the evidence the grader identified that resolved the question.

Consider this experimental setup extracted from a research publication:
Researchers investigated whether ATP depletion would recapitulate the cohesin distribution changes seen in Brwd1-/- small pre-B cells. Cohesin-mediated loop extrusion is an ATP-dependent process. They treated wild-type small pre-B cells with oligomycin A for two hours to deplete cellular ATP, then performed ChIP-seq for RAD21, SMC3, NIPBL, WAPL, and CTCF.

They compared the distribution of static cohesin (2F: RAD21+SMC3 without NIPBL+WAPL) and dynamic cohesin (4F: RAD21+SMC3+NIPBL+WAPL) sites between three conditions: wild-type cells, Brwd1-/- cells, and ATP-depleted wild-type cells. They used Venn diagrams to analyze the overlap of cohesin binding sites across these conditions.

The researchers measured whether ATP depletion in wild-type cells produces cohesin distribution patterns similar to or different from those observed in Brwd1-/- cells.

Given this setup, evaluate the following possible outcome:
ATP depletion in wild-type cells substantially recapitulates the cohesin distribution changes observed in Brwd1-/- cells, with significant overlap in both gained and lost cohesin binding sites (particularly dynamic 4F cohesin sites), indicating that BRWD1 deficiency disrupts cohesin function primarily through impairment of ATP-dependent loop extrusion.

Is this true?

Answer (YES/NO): YES